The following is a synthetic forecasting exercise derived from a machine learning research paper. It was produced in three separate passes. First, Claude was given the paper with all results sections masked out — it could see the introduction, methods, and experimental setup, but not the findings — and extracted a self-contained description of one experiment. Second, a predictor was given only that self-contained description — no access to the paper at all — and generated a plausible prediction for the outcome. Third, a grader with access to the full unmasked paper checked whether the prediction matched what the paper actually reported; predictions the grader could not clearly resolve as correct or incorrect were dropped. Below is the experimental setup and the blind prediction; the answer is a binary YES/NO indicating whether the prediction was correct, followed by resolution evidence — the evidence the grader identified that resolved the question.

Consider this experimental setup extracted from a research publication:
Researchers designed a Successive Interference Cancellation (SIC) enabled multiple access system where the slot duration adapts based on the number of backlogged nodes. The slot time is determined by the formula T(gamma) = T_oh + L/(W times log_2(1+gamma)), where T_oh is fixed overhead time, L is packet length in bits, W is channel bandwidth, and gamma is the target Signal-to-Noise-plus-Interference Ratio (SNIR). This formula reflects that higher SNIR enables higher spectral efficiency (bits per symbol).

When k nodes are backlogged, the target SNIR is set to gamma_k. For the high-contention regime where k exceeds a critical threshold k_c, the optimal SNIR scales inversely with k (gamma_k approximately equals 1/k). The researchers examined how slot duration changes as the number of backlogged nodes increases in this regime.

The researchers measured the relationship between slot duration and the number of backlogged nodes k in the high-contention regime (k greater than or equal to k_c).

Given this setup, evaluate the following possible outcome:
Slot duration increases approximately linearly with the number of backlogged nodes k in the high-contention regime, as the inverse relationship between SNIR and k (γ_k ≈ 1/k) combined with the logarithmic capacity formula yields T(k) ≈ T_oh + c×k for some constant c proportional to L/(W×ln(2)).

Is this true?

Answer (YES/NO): YES